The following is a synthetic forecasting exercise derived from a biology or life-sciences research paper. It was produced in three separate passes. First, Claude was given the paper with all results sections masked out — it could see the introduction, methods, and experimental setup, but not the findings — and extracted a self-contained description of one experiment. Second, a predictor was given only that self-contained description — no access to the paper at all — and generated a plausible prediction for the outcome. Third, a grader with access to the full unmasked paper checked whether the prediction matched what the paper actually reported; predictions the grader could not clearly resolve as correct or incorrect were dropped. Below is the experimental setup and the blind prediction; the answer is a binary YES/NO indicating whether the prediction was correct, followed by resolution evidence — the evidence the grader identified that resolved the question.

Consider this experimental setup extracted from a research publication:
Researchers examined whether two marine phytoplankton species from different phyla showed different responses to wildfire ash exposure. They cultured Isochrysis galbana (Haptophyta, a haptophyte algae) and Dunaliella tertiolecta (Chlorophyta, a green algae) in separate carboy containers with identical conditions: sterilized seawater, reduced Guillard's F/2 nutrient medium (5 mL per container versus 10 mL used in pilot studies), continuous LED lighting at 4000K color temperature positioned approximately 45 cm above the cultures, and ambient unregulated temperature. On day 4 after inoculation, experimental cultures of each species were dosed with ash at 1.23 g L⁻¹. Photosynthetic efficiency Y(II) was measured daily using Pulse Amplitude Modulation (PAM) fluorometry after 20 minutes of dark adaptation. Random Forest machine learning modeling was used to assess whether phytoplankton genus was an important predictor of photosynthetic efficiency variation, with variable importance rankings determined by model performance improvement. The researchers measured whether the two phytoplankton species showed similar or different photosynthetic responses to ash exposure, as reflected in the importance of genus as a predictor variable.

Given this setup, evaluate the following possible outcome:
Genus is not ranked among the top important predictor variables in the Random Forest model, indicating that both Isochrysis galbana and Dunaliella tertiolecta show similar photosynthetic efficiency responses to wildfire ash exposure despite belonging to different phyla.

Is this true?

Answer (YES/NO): NO